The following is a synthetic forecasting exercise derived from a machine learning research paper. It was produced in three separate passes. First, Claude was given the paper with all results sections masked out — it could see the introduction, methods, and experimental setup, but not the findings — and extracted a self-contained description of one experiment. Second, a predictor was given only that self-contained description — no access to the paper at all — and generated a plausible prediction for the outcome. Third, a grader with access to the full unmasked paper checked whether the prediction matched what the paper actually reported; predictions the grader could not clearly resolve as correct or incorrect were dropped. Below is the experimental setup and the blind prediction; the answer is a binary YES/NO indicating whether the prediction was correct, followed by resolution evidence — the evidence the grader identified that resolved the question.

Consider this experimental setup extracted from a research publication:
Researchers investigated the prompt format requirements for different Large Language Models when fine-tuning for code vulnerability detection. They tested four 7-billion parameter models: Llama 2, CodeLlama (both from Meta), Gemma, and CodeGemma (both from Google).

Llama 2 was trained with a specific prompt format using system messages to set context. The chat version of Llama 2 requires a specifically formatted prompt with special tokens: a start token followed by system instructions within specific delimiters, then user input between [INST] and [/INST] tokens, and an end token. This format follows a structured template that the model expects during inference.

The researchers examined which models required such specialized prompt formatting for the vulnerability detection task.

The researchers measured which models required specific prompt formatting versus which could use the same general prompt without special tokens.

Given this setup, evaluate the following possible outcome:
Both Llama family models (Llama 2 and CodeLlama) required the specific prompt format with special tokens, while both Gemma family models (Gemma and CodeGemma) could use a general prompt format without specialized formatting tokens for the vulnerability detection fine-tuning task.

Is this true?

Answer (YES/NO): YES